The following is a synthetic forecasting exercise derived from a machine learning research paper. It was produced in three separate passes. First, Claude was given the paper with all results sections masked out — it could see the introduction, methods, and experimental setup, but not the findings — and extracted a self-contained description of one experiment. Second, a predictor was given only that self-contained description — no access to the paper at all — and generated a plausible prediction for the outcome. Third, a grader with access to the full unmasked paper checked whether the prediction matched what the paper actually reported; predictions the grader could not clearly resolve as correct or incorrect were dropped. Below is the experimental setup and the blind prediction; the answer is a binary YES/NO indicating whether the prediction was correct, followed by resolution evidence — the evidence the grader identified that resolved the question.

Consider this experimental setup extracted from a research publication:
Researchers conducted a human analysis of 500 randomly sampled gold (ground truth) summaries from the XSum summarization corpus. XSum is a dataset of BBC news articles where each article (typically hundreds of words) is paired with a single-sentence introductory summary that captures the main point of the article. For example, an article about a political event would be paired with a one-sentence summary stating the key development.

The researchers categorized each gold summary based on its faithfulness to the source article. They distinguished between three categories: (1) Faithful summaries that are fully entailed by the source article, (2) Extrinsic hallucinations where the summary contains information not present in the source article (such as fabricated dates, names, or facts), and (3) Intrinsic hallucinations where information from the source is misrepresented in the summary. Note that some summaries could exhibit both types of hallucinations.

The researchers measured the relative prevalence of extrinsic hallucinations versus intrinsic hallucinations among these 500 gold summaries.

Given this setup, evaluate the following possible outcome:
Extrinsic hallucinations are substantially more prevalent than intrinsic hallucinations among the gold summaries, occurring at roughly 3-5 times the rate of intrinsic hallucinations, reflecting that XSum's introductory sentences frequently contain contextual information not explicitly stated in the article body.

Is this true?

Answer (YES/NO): NO